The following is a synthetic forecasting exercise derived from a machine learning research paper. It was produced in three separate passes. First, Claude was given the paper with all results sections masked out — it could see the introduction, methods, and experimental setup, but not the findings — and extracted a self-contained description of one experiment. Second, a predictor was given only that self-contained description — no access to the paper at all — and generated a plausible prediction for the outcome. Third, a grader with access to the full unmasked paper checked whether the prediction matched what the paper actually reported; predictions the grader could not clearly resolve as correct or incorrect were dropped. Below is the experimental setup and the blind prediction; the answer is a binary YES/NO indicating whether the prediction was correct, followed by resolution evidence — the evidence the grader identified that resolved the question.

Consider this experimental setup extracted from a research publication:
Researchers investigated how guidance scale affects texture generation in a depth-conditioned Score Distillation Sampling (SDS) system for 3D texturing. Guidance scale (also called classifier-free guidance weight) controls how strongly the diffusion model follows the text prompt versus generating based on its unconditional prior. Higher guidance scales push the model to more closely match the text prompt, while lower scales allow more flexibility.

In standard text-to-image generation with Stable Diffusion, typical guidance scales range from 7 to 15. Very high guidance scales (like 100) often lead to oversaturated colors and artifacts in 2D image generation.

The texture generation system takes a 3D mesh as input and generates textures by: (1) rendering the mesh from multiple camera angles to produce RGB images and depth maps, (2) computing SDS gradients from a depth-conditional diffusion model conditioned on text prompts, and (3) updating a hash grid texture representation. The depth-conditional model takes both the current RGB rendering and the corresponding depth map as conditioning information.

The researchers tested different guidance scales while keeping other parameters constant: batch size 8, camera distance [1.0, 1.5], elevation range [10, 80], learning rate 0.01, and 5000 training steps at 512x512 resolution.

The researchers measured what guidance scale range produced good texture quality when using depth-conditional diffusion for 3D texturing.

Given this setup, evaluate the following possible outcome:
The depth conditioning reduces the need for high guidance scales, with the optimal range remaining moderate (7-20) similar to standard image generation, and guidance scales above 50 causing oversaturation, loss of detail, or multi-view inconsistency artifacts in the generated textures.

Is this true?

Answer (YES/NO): NO